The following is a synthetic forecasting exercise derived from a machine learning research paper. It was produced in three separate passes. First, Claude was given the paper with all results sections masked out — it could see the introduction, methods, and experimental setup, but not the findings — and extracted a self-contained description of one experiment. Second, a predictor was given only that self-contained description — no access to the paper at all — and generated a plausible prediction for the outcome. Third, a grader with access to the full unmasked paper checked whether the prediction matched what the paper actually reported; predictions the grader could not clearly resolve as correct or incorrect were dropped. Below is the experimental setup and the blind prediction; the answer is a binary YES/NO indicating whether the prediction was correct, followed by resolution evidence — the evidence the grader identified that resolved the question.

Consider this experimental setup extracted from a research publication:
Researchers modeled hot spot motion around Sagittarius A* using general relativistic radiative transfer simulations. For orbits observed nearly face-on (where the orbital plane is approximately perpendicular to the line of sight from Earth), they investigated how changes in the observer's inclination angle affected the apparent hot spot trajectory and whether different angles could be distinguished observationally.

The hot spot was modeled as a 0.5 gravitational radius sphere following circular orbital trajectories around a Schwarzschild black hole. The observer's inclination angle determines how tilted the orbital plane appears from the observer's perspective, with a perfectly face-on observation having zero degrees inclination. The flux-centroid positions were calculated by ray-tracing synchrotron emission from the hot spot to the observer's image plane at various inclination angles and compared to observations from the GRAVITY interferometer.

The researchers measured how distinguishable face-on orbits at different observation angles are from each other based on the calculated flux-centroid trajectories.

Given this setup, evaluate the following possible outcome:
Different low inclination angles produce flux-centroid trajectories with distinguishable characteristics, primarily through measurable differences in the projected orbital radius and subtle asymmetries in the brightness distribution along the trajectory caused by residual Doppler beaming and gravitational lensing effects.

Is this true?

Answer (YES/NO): NO